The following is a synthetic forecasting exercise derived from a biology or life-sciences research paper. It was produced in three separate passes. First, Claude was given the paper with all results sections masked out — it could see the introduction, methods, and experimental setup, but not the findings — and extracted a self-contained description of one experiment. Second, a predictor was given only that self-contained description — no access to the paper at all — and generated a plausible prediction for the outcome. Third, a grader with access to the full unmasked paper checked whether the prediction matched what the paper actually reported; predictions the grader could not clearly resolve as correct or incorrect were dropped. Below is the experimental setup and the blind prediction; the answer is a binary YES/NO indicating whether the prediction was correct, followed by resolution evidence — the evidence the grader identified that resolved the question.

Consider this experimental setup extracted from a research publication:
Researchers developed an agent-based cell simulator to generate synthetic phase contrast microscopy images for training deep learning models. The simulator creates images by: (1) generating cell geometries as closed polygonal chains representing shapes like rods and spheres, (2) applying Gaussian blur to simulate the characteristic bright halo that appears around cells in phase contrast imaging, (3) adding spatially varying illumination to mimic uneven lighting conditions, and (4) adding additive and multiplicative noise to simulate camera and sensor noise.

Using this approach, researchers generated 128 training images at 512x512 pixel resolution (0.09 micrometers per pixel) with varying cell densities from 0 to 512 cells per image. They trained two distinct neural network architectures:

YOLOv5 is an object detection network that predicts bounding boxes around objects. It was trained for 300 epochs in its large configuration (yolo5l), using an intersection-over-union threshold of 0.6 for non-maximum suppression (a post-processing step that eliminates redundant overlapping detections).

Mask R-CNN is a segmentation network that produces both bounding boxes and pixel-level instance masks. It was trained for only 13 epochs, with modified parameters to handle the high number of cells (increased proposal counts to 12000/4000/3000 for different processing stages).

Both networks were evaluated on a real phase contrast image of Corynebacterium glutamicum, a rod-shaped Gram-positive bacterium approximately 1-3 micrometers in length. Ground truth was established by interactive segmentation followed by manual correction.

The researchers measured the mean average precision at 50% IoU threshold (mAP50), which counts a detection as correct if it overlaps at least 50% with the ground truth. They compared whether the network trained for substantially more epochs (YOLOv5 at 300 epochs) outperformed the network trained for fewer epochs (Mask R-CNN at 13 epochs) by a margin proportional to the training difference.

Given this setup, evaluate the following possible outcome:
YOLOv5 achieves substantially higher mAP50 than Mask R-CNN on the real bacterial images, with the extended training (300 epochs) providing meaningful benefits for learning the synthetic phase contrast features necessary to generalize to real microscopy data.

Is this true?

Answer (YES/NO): NO